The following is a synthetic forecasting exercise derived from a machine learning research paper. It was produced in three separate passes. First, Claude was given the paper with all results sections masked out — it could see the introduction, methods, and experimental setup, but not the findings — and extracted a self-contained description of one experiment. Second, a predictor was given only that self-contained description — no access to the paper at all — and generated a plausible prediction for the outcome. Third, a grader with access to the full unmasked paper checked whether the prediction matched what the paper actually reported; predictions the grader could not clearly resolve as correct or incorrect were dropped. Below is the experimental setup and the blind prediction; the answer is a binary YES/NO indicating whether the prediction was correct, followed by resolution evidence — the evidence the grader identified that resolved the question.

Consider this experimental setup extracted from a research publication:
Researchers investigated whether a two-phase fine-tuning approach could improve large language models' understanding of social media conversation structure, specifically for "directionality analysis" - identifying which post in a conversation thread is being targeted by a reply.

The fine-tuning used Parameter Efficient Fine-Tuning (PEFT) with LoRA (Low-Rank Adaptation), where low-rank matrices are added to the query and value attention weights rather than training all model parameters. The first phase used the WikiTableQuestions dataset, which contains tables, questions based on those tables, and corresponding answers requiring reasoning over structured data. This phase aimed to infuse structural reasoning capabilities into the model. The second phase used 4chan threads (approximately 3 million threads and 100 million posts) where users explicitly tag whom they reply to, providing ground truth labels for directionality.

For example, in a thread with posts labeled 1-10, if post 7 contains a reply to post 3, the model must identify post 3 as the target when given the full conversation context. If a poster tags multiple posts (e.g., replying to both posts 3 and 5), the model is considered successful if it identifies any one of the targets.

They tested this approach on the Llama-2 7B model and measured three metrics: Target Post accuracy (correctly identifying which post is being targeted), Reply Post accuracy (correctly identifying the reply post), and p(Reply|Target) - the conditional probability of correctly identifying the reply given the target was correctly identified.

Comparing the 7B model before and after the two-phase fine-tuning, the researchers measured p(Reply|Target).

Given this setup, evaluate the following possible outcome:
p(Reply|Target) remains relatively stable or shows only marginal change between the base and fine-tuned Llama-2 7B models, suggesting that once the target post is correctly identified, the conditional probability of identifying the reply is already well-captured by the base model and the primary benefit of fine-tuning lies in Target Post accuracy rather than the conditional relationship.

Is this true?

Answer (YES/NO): NO